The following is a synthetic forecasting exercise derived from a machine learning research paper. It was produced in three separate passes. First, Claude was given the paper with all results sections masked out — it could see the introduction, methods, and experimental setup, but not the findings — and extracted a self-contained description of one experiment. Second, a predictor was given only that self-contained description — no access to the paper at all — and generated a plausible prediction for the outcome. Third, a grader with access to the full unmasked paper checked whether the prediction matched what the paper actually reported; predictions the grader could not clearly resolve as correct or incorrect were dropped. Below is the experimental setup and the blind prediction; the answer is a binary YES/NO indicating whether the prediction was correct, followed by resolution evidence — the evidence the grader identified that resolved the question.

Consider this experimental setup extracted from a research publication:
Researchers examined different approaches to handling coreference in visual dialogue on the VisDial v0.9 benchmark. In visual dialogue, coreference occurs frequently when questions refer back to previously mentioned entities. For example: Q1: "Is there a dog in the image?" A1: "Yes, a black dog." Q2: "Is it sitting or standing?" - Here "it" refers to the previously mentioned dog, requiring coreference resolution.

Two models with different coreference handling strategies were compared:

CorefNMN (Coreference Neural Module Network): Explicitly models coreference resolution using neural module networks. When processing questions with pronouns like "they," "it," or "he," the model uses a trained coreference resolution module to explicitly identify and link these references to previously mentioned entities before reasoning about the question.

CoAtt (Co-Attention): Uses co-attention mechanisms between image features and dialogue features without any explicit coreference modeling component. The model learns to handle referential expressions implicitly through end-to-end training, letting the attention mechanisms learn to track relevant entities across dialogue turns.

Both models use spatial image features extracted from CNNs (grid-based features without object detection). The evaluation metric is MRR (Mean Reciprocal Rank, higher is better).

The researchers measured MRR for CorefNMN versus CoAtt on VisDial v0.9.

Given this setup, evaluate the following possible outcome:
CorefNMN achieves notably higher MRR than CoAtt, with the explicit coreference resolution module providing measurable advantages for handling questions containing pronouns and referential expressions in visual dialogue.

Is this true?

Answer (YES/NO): NO